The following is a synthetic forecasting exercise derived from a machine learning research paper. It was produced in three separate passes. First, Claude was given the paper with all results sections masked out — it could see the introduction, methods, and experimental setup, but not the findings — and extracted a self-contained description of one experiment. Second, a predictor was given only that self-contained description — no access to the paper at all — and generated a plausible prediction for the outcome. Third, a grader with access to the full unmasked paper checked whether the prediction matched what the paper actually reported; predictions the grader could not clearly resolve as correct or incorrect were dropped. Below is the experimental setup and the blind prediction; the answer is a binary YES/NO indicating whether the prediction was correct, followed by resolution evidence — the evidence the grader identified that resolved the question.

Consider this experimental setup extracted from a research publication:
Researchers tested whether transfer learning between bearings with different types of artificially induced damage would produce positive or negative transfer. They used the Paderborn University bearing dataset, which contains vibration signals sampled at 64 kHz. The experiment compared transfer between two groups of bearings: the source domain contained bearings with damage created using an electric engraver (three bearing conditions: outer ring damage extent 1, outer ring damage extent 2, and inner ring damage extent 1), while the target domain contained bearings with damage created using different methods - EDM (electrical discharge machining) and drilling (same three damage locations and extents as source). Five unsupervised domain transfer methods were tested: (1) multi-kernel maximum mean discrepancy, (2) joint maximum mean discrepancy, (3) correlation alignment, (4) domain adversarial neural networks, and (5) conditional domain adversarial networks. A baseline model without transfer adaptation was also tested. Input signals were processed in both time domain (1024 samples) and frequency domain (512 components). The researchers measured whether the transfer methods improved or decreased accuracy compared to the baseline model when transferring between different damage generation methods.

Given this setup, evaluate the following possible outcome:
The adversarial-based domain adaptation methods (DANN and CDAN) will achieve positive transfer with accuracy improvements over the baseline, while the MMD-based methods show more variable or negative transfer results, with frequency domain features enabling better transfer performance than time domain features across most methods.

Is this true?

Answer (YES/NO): NO